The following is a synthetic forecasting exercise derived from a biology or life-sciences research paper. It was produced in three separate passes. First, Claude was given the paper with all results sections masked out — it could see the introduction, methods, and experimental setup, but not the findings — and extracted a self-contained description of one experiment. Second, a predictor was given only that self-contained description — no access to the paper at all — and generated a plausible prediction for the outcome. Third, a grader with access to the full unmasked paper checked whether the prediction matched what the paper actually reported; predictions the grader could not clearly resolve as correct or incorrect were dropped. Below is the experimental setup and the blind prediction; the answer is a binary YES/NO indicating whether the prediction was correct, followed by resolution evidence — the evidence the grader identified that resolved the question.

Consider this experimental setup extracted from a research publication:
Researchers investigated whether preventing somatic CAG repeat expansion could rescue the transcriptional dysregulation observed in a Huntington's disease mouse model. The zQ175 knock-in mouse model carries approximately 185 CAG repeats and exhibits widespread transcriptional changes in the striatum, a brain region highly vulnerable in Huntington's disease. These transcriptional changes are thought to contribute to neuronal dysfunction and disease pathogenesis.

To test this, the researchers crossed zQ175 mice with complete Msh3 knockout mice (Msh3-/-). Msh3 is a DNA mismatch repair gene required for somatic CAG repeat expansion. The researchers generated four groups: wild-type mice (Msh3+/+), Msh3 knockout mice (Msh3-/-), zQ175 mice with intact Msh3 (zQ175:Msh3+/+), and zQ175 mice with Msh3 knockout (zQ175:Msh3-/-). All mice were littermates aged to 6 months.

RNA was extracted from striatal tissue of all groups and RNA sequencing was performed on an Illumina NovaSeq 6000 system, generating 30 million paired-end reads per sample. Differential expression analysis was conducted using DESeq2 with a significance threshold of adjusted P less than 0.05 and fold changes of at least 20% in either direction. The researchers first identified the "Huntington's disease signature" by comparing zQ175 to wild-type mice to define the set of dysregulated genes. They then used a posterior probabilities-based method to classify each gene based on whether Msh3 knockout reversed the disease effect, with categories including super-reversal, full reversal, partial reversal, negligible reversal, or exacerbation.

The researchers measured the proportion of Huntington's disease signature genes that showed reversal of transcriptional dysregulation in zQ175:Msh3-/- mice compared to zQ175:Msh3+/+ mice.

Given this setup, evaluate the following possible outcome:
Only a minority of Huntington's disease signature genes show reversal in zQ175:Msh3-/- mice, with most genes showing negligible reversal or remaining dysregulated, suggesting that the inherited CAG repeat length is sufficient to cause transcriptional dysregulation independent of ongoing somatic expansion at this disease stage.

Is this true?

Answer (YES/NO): YES